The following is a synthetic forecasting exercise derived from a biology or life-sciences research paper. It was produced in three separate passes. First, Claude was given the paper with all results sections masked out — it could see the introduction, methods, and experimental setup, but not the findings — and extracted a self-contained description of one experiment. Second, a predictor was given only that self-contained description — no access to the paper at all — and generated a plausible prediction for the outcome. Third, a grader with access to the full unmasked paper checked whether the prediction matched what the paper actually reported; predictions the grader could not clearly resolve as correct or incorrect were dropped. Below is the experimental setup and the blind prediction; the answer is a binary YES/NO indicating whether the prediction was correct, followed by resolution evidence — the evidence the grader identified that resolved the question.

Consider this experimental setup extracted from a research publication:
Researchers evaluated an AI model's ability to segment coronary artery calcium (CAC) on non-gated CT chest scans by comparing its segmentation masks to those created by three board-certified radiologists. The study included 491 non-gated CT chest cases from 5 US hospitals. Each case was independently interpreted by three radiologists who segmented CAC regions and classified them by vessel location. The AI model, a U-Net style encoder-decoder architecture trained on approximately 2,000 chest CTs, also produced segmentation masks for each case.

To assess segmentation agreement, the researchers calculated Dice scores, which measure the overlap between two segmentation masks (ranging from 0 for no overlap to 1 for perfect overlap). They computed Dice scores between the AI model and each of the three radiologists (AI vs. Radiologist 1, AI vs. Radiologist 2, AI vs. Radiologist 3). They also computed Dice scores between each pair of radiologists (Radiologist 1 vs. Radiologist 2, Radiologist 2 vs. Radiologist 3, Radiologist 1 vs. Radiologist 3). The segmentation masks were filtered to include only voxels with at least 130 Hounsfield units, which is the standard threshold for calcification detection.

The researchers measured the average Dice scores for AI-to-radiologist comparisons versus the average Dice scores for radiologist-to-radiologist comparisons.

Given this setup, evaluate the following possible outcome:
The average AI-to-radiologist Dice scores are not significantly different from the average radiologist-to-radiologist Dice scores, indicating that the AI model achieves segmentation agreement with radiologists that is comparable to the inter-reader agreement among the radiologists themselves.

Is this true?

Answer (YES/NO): YES